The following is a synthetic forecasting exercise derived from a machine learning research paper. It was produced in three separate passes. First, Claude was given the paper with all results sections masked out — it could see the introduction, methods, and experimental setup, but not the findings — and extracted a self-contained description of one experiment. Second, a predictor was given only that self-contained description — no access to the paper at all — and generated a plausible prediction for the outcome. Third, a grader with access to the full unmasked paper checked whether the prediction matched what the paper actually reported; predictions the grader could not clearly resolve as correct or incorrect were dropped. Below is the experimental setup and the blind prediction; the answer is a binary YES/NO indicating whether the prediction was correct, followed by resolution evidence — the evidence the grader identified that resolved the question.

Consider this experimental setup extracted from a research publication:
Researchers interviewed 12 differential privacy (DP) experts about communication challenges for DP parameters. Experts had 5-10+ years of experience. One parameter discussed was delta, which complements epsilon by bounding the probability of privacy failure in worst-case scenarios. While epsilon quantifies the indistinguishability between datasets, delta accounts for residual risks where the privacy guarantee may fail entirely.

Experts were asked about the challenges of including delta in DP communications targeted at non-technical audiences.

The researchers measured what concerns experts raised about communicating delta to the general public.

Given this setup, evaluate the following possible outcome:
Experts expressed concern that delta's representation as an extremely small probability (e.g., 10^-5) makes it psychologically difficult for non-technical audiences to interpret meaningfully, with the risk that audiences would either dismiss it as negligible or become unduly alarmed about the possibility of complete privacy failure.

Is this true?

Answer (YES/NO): NO